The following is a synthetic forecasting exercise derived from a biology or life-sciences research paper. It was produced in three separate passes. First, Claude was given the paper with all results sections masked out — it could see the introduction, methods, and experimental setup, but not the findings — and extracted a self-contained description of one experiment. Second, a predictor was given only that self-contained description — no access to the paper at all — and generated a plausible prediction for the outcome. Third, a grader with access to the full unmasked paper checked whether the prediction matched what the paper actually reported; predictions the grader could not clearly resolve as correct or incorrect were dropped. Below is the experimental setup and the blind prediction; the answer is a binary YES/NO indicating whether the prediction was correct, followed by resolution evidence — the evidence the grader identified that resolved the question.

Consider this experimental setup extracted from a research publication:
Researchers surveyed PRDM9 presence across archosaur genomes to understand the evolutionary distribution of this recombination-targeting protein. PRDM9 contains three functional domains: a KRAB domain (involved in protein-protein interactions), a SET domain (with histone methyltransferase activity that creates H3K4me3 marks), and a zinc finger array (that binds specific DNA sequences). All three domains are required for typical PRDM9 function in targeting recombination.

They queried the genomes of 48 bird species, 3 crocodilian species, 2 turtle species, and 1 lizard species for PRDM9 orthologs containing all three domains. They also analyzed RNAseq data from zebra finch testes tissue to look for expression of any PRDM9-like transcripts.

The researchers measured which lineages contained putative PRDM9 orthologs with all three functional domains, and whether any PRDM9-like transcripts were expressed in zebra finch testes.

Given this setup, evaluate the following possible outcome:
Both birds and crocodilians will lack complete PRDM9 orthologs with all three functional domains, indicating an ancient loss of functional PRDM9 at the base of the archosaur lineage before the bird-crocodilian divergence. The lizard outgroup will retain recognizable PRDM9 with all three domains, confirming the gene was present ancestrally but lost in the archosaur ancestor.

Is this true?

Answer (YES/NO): NO